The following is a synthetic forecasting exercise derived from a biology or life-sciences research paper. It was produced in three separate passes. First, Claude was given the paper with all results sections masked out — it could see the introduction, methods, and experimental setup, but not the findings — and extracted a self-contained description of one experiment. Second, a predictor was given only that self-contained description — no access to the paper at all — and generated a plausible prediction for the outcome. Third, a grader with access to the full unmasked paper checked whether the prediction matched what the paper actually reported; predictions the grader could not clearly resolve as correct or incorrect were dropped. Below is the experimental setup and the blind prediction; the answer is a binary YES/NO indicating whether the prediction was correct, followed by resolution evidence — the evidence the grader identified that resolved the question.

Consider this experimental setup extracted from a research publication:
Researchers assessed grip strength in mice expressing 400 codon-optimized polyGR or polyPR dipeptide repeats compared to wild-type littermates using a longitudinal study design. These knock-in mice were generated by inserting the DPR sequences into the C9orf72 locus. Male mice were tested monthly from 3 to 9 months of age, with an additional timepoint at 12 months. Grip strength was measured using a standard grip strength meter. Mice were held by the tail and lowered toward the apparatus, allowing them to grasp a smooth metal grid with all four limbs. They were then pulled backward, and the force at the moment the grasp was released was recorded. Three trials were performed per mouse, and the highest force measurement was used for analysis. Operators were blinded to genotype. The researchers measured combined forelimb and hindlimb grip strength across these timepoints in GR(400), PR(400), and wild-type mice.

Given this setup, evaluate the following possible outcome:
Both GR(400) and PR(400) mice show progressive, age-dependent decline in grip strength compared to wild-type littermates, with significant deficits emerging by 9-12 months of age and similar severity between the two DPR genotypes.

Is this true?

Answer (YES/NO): NO